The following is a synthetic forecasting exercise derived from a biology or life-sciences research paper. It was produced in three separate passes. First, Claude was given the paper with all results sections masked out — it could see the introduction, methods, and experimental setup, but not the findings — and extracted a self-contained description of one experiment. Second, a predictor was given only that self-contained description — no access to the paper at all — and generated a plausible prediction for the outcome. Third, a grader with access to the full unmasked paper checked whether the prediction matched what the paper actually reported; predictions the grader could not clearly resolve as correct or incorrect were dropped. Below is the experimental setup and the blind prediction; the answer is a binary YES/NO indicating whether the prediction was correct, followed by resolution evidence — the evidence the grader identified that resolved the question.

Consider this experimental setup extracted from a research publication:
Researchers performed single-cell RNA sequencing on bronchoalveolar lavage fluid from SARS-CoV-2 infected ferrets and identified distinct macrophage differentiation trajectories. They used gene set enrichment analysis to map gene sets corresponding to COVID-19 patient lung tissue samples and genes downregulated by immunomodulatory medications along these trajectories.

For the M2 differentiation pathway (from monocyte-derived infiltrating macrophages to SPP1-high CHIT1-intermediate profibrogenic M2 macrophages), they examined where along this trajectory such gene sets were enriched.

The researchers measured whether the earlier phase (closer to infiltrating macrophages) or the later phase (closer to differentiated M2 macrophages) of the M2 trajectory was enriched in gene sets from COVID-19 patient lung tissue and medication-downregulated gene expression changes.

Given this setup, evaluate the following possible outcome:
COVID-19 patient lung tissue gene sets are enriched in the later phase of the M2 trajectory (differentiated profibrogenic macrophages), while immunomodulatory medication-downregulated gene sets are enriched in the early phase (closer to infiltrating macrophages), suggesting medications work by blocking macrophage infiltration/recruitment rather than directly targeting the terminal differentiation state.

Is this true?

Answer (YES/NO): NO